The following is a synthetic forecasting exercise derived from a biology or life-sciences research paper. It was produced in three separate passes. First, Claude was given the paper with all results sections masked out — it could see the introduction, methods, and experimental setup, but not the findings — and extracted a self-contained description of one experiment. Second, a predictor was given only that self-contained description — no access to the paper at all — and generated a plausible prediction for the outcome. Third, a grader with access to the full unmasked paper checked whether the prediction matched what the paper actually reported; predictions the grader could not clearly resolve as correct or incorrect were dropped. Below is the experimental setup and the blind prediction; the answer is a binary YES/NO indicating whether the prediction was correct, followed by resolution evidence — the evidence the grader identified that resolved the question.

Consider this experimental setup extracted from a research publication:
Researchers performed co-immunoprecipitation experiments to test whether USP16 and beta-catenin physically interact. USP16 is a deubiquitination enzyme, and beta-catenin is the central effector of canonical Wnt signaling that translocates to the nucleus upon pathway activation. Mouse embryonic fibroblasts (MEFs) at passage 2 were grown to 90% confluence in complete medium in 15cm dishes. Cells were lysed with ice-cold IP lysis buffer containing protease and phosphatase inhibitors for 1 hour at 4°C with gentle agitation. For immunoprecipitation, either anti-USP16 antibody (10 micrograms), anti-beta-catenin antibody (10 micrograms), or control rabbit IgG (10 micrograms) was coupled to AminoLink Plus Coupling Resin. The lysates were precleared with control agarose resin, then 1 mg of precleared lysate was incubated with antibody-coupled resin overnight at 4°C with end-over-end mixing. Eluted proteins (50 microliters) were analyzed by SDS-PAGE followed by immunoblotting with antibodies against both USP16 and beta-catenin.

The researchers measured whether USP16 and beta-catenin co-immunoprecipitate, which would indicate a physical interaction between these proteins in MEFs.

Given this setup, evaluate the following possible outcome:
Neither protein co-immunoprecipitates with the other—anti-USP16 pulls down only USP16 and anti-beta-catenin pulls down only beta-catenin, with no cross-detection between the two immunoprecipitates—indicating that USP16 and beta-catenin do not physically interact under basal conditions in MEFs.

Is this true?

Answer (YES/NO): YES